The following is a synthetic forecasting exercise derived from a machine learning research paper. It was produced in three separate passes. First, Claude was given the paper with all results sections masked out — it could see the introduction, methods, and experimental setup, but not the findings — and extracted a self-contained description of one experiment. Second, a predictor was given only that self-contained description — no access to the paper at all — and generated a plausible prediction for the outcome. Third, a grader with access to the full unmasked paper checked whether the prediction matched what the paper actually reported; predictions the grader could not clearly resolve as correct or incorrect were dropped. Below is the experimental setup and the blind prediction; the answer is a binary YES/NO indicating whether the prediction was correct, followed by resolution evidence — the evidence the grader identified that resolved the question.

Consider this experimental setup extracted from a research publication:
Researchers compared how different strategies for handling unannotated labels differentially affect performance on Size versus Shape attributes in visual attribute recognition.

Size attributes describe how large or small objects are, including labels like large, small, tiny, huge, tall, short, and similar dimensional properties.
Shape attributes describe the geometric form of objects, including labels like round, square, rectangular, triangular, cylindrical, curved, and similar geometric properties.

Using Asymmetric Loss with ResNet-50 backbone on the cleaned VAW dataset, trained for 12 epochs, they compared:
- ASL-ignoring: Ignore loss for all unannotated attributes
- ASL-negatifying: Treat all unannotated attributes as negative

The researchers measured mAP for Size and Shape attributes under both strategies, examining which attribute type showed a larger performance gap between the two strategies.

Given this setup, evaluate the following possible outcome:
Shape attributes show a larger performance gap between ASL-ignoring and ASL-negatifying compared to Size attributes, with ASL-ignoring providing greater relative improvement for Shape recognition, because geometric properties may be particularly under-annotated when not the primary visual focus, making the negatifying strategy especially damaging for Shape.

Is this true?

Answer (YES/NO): NO